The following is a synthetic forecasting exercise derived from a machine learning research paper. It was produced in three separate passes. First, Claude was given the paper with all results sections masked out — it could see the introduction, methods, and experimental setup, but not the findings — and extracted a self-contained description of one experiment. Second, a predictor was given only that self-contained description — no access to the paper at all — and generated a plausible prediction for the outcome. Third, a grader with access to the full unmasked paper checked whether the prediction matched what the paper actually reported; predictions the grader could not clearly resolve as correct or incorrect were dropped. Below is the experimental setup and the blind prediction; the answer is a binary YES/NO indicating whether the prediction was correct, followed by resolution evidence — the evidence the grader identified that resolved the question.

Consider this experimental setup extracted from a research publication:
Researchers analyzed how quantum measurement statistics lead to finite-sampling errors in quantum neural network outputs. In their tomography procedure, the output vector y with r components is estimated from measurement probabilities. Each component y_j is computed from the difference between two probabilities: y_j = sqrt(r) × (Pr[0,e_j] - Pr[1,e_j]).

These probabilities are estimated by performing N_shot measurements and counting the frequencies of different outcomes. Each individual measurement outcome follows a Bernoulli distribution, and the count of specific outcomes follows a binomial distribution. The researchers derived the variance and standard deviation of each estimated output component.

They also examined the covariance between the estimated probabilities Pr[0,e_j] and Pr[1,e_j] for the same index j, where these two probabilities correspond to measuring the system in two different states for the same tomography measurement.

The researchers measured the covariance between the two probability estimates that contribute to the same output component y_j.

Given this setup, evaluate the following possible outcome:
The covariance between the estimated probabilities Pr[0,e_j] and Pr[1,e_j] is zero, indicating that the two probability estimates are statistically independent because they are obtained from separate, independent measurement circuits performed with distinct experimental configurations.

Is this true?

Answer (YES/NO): NO